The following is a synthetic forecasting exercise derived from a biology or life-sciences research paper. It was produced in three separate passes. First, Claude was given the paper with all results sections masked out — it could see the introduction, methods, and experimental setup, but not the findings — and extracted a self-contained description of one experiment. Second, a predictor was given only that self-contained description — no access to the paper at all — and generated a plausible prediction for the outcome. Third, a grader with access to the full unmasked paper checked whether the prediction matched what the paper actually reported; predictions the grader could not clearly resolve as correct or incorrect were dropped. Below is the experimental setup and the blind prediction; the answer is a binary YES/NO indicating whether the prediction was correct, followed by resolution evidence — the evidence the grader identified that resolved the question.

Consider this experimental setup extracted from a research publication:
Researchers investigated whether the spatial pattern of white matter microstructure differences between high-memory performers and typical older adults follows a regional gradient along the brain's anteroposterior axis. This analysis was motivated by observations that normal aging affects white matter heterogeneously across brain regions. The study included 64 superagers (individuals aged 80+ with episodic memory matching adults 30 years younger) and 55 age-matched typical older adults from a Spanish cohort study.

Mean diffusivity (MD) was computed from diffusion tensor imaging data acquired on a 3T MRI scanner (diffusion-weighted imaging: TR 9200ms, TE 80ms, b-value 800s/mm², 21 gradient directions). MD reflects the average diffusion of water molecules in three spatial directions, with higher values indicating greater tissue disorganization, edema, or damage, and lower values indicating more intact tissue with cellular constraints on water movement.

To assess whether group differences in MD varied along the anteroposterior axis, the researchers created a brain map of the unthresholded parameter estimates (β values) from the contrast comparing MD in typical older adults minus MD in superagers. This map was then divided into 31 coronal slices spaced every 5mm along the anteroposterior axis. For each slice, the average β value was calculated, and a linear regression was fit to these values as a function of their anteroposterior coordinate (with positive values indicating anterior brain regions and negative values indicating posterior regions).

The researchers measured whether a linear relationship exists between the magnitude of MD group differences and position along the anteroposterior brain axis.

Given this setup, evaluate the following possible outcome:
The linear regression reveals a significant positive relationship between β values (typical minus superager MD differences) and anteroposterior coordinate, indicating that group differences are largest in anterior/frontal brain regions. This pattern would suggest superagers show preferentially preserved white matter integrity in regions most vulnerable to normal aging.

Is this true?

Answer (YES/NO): YES